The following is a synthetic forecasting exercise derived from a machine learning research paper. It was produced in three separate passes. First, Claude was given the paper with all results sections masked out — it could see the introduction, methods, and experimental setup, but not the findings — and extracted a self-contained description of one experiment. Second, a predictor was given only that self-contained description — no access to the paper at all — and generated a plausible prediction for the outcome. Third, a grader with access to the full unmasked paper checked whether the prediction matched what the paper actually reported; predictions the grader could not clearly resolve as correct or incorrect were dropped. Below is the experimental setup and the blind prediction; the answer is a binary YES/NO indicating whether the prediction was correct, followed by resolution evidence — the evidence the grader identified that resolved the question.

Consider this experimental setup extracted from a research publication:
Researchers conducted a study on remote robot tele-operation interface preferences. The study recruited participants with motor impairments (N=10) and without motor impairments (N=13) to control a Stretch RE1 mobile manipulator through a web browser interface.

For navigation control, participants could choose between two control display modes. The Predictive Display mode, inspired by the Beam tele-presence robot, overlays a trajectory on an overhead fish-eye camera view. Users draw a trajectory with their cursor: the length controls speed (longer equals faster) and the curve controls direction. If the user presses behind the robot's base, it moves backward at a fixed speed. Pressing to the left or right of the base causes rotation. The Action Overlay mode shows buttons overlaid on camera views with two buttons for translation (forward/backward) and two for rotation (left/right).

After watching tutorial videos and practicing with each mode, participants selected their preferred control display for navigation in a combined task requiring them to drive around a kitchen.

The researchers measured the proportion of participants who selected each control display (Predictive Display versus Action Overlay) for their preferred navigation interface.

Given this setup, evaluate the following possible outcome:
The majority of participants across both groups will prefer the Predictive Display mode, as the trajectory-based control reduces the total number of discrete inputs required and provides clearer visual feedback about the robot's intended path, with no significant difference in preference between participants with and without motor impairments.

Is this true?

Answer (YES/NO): YES